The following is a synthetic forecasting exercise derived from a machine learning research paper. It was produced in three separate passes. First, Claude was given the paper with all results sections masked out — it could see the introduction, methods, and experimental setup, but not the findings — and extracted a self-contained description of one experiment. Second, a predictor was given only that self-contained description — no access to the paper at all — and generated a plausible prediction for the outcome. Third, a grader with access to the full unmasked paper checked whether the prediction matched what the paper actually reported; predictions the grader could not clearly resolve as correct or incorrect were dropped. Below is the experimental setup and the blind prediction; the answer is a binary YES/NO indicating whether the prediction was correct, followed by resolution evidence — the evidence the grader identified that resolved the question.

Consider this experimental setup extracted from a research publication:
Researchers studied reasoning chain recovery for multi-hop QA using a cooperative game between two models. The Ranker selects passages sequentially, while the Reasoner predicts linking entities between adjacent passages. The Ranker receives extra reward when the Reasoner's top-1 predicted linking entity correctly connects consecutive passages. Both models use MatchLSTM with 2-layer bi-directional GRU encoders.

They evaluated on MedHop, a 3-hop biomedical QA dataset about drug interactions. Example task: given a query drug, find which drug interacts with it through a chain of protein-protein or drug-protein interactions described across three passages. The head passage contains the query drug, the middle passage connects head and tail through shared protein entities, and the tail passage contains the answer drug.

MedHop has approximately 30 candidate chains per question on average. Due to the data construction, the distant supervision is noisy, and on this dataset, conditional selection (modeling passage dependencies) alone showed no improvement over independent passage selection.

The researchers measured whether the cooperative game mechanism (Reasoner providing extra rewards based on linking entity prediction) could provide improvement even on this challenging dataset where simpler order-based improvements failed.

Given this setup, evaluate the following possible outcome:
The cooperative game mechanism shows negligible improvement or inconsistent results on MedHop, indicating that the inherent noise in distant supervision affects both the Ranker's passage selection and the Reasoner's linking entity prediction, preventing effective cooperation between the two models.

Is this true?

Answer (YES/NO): NO